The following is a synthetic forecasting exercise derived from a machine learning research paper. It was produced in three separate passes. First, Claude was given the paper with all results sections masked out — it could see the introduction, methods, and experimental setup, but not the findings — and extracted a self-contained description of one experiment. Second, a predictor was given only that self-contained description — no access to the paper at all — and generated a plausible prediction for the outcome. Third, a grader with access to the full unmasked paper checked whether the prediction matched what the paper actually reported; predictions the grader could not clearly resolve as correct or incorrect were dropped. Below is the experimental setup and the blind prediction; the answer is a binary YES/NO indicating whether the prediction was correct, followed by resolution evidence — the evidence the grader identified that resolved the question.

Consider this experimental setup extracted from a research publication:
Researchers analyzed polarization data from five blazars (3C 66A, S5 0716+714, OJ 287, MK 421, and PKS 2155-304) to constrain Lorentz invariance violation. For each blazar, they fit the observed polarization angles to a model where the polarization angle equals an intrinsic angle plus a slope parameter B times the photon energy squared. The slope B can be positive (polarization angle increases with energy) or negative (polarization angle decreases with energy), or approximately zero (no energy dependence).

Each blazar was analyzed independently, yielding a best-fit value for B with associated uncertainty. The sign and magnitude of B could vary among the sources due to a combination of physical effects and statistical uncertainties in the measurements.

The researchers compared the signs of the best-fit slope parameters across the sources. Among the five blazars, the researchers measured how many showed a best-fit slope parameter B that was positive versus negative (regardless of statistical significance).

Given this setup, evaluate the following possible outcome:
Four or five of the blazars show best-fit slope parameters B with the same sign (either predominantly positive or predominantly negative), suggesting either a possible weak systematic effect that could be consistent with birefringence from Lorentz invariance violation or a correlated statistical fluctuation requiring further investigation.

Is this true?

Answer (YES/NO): NO